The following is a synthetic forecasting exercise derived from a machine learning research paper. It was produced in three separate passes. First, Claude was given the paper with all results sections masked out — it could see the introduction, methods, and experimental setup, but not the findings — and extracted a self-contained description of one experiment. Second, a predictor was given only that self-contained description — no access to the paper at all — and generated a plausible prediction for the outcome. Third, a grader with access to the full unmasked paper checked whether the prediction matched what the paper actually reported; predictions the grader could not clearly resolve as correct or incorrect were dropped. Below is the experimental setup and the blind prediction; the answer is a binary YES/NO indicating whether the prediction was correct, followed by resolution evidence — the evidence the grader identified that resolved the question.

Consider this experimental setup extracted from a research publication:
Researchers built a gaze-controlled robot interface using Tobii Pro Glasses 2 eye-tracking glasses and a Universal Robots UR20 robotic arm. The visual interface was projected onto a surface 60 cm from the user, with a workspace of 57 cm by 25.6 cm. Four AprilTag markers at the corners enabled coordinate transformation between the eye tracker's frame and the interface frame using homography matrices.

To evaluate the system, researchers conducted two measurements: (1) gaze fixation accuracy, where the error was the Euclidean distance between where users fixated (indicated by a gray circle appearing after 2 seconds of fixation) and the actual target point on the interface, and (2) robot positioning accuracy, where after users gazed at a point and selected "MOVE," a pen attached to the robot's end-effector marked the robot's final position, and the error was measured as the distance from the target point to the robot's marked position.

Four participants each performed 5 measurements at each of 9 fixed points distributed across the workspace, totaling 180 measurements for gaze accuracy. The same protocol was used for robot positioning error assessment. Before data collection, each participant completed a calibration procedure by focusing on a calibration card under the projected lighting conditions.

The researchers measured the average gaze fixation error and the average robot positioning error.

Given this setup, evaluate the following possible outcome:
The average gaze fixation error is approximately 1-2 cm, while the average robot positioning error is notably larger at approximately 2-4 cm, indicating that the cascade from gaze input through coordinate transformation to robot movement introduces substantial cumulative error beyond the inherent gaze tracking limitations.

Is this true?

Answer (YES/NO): NO